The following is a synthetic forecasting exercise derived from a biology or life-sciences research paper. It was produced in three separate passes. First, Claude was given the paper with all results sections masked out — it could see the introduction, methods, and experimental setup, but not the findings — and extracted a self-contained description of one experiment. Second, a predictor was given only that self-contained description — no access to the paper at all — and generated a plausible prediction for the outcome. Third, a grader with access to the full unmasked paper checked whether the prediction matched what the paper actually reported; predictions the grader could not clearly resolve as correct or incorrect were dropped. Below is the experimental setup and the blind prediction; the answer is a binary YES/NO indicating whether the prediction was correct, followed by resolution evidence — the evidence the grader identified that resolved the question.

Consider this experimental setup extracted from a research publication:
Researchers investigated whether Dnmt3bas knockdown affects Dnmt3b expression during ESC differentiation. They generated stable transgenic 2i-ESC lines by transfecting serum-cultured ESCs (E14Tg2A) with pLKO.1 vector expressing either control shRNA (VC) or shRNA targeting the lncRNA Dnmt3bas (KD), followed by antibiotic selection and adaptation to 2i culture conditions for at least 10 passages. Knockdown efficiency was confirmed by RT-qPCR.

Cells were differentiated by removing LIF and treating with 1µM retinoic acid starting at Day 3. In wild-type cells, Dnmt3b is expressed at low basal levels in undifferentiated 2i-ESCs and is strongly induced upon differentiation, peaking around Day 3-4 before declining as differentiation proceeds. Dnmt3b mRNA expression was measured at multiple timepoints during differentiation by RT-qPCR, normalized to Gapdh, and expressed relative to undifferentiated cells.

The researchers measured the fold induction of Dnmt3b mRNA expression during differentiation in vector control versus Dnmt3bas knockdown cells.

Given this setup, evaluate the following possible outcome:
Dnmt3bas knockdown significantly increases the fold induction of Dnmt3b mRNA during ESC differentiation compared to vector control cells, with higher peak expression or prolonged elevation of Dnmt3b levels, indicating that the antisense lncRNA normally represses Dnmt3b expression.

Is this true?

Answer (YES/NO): YES